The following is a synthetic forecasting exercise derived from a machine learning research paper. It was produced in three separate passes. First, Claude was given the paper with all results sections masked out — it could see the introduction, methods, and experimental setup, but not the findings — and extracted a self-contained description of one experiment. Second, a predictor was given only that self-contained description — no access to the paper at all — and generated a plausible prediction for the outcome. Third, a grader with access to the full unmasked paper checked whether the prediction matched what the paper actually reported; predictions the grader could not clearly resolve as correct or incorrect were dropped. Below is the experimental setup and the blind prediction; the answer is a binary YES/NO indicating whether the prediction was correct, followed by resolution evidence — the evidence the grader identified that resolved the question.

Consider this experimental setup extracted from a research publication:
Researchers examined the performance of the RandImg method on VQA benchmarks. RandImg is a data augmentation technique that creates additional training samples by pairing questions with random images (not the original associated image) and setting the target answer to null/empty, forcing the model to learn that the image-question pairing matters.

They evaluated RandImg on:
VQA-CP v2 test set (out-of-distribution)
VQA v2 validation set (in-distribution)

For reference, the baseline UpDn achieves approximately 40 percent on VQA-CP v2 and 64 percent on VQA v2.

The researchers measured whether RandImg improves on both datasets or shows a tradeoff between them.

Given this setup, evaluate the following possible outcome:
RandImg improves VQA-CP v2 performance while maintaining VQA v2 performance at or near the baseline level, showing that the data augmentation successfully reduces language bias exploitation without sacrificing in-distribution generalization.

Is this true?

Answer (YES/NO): NO